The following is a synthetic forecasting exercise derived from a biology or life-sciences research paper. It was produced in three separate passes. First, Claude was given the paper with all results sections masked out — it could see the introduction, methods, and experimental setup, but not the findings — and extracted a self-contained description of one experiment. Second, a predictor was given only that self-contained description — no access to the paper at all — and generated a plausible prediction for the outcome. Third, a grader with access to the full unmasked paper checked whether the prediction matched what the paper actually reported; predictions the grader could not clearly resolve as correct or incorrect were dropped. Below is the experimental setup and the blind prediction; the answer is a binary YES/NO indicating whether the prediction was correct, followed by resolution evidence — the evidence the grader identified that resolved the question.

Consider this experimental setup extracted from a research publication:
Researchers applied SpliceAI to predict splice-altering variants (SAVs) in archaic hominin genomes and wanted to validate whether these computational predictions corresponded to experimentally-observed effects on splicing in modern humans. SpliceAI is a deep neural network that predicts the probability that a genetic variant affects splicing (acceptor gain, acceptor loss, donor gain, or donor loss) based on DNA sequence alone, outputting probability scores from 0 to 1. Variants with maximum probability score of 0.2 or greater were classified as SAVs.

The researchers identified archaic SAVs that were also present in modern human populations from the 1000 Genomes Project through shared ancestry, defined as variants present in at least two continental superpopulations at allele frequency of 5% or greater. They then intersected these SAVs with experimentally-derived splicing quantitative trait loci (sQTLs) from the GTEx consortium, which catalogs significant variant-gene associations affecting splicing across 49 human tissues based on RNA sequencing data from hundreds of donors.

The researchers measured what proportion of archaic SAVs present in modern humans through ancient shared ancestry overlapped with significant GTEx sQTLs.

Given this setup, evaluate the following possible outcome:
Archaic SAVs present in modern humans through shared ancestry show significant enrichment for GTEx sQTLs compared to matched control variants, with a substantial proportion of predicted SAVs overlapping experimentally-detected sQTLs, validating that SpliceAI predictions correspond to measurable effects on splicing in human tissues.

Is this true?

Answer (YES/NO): NO